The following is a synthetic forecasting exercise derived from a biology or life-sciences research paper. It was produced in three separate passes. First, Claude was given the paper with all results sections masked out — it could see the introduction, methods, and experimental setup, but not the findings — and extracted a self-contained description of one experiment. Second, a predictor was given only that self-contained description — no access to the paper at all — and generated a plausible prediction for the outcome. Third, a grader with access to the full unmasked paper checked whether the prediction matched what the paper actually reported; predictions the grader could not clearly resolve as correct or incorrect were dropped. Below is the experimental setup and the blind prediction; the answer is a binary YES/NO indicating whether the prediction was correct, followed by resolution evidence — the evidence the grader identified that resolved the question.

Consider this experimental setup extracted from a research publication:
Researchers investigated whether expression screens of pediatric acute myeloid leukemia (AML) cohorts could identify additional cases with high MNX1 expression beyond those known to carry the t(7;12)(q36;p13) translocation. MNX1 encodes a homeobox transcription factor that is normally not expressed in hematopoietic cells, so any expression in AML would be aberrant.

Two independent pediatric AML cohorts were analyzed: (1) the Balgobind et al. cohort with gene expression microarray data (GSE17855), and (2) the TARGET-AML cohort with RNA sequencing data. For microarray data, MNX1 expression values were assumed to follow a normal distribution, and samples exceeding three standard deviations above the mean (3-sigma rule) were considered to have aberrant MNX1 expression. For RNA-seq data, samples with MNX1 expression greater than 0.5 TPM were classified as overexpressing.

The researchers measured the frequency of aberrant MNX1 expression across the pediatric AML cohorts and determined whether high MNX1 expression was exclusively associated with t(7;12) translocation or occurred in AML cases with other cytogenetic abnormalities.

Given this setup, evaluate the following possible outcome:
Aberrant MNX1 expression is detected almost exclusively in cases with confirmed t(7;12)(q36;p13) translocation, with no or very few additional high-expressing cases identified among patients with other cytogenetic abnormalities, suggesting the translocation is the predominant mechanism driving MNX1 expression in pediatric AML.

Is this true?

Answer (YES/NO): NO